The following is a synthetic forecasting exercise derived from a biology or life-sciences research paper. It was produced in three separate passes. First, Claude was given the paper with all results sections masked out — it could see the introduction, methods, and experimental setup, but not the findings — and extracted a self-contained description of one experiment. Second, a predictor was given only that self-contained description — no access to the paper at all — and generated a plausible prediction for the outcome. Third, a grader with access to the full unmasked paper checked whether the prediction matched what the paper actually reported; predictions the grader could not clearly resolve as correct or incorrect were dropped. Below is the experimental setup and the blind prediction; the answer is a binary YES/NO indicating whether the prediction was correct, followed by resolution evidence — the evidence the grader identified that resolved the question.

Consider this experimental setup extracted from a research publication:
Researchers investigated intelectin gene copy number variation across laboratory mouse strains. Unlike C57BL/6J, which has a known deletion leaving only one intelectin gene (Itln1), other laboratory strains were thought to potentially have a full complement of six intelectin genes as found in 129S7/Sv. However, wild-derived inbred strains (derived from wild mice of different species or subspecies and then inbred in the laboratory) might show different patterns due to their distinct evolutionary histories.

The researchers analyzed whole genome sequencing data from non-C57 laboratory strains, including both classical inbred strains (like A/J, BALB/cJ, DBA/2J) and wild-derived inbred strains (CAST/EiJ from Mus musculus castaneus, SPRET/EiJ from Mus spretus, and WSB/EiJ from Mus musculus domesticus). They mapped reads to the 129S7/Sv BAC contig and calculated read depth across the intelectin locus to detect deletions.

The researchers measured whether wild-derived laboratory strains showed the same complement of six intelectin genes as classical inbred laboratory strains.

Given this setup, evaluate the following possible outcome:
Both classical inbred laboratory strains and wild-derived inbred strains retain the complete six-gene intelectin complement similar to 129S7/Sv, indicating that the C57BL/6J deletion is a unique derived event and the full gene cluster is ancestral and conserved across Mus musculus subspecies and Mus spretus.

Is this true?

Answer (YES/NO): NO